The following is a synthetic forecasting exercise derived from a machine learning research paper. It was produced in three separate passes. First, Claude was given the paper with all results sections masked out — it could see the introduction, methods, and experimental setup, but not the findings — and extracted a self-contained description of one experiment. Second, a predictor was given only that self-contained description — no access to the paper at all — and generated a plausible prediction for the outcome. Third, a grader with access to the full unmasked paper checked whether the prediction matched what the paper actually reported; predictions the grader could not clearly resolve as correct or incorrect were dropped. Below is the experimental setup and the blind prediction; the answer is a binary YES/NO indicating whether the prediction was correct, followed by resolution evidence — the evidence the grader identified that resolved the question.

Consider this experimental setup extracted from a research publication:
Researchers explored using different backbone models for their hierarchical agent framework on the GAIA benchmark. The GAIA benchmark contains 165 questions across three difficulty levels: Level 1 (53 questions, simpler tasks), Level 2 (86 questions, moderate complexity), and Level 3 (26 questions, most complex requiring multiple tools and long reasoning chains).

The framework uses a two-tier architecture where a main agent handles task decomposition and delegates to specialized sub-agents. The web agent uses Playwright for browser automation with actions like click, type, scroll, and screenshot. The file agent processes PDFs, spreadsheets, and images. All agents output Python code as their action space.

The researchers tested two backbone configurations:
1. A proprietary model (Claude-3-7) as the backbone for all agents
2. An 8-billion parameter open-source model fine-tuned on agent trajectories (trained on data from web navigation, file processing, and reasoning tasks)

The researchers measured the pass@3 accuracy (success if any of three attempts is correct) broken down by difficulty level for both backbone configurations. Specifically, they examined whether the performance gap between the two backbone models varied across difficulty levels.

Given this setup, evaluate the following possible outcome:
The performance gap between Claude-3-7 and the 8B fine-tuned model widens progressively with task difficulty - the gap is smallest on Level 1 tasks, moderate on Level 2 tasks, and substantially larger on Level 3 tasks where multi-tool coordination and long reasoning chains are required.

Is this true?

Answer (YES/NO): NO